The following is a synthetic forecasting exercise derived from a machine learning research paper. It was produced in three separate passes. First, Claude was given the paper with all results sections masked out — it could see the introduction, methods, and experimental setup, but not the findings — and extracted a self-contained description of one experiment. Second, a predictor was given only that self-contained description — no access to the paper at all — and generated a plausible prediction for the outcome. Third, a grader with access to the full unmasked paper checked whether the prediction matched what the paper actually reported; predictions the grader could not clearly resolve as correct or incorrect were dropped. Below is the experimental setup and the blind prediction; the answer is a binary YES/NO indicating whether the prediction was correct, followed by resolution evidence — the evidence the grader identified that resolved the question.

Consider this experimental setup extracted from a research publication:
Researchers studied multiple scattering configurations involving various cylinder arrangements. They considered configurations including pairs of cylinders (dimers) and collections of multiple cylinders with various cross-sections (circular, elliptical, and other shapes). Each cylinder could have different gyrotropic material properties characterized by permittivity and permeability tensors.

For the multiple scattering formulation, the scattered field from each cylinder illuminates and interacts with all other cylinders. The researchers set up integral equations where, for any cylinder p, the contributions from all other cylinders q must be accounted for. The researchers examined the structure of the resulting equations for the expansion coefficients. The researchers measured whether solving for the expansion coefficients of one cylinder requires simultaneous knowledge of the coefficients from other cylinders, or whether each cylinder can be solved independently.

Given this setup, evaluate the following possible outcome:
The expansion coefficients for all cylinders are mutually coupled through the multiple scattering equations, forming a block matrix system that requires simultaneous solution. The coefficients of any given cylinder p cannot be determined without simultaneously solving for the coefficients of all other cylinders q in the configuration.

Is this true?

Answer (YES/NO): YES